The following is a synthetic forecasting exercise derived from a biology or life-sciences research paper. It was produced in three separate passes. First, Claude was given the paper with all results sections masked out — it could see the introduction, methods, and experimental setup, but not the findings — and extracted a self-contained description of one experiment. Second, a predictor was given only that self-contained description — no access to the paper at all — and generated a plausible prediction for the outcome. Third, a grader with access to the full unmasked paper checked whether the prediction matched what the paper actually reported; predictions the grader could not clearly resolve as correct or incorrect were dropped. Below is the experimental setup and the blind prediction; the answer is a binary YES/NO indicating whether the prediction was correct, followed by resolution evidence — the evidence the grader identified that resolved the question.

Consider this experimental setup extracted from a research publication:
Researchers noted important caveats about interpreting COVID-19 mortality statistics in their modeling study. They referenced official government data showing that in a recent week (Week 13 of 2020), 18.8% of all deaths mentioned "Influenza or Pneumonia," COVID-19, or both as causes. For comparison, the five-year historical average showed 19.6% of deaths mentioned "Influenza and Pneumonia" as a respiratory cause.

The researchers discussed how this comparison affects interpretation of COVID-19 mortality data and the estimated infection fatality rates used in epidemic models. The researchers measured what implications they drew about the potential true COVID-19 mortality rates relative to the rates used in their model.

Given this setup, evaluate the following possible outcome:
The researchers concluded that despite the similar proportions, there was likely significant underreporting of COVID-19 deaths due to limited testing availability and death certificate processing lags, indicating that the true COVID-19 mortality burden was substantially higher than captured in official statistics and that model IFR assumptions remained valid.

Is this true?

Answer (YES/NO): NO